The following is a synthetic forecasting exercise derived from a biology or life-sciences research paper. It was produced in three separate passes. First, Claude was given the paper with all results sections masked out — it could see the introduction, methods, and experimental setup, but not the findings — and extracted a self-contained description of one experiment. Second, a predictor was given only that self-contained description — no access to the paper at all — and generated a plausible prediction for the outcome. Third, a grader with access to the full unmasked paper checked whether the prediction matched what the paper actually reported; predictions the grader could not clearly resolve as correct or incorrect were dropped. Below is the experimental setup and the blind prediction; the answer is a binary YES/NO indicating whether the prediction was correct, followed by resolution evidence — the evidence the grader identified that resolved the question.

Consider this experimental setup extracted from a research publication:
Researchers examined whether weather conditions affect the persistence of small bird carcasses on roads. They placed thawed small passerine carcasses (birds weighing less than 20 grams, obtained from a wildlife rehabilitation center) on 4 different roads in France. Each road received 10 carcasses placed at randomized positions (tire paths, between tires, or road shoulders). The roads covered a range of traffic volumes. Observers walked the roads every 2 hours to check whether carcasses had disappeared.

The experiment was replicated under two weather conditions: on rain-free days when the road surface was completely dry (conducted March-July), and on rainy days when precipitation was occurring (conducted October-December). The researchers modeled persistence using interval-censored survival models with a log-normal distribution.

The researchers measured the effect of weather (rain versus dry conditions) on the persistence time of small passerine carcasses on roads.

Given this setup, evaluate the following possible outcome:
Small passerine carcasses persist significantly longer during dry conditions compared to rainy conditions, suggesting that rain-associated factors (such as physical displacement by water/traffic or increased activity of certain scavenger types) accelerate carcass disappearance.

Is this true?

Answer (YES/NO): NO